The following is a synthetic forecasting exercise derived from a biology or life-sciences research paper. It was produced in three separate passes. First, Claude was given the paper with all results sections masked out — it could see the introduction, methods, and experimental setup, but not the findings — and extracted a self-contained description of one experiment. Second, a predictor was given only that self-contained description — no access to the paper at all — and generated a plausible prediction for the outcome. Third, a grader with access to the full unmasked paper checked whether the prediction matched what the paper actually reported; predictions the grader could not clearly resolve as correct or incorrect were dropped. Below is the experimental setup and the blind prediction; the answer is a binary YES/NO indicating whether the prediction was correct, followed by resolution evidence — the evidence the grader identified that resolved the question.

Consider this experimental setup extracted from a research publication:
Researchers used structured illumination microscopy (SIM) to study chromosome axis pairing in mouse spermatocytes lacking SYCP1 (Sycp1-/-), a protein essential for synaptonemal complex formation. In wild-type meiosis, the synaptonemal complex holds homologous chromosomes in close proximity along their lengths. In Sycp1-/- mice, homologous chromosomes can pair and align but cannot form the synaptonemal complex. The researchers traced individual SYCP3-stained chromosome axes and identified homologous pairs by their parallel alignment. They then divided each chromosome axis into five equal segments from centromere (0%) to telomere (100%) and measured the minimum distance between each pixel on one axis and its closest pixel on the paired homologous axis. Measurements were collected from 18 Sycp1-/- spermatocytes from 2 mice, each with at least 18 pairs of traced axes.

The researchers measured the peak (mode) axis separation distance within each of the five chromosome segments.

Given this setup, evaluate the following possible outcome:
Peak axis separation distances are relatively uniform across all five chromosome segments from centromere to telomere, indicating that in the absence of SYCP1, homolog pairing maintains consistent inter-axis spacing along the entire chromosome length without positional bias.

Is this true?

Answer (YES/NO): NO